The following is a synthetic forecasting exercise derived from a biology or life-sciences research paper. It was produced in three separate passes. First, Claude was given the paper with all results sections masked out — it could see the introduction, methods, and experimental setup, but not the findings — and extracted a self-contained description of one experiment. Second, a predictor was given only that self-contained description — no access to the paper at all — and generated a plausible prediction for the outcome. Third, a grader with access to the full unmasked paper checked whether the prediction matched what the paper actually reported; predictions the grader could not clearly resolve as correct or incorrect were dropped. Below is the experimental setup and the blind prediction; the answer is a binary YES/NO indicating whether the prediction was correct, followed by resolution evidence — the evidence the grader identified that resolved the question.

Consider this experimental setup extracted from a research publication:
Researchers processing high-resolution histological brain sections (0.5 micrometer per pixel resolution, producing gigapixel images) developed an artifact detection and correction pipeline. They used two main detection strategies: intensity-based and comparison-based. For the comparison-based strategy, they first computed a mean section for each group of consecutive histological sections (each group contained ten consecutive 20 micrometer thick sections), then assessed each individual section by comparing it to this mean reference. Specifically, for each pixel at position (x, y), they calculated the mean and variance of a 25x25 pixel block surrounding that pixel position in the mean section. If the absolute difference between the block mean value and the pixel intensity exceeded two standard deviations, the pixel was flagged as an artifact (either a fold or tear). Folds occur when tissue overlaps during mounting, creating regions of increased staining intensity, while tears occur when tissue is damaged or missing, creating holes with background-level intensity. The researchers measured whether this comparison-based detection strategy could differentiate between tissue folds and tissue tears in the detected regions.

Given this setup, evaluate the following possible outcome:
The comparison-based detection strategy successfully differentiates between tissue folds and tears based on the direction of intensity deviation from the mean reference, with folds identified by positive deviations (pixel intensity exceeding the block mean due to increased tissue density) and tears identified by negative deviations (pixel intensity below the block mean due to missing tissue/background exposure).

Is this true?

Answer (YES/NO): NO